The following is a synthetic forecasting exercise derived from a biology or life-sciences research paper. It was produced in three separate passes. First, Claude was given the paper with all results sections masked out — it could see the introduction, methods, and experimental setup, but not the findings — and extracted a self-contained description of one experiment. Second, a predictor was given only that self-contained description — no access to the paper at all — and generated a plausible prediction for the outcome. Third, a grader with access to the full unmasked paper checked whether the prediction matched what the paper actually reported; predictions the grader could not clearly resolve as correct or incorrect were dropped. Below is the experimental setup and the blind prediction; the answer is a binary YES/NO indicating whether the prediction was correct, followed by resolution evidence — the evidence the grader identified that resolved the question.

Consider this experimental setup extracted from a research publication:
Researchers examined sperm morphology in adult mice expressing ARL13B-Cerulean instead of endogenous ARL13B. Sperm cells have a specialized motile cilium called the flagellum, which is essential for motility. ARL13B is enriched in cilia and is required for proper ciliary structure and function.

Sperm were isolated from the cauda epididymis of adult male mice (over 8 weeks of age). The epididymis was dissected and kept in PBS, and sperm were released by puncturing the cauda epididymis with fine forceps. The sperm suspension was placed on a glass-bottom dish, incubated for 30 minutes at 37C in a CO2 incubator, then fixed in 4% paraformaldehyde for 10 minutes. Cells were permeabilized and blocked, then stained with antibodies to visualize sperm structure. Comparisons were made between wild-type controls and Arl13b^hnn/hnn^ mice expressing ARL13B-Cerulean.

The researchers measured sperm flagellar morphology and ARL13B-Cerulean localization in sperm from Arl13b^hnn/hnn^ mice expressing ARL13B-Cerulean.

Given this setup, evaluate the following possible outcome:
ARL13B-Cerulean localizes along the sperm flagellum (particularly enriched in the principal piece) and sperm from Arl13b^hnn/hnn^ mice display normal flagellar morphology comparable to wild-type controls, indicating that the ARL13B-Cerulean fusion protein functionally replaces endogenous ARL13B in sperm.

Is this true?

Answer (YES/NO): NO